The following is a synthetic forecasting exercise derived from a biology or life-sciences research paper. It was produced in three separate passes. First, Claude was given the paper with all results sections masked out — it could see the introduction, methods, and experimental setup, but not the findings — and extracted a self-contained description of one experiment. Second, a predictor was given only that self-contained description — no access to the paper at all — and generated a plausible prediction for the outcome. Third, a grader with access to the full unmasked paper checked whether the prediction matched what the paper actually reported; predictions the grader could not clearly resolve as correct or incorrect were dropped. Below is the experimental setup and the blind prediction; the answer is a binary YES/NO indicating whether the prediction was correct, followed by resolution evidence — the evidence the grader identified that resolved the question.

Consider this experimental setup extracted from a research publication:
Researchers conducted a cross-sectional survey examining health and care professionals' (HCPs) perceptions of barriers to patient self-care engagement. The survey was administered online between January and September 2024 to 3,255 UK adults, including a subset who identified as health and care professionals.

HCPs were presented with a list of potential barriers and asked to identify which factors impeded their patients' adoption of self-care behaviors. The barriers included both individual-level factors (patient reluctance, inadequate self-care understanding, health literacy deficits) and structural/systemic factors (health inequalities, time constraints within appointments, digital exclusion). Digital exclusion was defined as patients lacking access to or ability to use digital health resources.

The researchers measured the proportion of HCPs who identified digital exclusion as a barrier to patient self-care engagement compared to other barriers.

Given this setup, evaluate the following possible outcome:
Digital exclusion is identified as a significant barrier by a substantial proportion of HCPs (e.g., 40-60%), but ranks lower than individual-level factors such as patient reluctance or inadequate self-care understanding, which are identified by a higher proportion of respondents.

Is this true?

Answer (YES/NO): NO